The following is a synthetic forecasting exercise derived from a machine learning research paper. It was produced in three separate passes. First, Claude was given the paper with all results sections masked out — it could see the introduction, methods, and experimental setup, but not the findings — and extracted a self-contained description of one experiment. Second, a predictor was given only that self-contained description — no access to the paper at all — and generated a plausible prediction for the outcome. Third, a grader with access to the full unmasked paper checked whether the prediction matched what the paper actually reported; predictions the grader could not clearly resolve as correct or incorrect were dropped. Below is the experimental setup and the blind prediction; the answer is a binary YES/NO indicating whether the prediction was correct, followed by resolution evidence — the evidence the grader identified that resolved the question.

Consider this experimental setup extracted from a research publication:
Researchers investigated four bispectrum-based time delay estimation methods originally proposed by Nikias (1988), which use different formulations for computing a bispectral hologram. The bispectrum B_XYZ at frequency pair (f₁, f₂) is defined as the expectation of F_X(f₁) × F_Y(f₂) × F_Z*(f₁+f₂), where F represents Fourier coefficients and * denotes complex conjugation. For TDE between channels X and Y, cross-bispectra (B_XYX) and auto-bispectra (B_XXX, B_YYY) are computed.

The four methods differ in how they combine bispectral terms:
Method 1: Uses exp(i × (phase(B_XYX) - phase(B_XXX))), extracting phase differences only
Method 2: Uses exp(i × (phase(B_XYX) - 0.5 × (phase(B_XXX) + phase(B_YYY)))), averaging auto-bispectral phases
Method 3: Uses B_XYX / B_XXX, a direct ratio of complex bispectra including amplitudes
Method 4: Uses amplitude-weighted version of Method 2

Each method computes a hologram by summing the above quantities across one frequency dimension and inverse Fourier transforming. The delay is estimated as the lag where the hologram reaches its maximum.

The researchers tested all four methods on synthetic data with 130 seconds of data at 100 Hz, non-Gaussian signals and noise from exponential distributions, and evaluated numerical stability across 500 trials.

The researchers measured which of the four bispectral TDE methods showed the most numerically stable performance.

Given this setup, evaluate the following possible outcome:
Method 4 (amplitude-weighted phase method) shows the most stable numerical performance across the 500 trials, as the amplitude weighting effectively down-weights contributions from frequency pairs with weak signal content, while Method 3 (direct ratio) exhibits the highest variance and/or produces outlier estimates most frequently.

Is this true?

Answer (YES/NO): NO